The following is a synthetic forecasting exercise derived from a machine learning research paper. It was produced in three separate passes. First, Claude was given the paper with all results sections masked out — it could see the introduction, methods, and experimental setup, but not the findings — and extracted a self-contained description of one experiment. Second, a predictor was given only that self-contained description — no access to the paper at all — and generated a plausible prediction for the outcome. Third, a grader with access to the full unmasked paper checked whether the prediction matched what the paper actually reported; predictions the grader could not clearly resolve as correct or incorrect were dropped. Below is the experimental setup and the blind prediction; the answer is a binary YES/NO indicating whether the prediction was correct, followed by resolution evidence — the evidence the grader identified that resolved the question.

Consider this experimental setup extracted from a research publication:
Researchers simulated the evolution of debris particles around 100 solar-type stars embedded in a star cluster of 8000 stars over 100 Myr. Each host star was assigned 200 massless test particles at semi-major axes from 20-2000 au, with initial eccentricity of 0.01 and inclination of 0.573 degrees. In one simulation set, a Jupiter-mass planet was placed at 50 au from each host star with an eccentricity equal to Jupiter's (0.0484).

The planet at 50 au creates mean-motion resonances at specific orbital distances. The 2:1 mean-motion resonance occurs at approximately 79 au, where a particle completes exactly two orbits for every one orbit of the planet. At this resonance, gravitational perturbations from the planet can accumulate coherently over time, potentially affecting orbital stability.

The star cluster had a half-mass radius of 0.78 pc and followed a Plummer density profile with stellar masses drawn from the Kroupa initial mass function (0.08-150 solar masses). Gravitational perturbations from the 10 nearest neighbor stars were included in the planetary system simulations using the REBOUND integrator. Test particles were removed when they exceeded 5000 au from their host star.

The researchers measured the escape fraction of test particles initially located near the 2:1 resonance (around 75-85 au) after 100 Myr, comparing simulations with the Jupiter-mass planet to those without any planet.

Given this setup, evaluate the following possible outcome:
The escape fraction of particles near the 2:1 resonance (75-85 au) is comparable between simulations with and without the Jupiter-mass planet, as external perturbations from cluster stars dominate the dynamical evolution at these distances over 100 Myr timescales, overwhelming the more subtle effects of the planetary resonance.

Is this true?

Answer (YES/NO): NO